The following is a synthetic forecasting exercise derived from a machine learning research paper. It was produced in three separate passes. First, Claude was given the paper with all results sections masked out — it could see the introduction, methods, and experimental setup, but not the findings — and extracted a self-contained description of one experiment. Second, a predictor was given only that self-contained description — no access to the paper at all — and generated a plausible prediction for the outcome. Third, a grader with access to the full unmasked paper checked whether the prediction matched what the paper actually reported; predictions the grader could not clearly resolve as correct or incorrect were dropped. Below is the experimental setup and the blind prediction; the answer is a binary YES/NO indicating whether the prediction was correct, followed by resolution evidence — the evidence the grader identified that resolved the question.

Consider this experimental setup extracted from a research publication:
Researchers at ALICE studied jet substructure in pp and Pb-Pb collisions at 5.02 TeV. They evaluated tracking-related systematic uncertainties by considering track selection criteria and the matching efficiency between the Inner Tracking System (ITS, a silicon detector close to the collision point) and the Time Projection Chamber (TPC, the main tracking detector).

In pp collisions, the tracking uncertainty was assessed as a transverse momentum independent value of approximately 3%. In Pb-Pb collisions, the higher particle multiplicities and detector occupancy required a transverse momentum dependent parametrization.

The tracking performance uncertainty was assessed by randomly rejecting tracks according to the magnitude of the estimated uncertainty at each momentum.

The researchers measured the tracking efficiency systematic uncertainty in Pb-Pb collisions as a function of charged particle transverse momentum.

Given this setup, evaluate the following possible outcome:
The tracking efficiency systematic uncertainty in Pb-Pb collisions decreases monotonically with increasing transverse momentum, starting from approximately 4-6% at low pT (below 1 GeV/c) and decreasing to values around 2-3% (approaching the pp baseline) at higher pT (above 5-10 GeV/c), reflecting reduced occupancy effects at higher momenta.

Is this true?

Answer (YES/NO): NO